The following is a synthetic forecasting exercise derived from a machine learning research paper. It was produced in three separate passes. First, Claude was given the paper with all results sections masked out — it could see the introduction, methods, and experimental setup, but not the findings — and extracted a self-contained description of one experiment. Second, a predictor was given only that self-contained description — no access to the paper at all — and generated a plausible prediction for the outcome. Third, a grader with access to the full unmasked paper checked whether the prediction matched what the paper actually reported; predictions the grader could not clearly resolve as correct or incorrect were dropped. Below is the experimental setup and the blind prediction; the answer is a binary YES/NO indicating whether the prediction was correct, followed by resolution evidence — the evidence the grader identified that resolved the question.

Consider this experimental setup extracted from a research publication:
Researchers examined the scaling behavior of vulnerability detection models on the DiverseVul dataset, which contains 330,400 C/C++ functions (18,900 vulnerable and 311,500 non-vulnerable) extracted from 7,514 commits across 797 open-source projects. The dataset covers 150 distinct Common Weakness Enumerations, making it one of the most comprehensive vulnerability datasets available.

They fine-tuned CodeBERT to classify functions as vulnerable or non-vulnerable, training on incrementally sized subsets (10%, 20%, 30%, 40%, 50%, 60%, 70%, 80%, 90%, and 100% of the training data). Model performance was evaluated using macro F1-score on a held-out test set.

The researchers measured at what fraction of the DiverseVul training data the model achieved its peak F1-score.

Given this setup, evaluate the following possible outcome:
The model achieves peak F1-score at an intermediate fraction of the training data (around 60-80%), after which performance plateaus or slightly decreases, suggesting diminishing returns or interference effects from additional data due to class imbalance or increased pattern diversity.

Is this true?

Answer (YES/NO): NO